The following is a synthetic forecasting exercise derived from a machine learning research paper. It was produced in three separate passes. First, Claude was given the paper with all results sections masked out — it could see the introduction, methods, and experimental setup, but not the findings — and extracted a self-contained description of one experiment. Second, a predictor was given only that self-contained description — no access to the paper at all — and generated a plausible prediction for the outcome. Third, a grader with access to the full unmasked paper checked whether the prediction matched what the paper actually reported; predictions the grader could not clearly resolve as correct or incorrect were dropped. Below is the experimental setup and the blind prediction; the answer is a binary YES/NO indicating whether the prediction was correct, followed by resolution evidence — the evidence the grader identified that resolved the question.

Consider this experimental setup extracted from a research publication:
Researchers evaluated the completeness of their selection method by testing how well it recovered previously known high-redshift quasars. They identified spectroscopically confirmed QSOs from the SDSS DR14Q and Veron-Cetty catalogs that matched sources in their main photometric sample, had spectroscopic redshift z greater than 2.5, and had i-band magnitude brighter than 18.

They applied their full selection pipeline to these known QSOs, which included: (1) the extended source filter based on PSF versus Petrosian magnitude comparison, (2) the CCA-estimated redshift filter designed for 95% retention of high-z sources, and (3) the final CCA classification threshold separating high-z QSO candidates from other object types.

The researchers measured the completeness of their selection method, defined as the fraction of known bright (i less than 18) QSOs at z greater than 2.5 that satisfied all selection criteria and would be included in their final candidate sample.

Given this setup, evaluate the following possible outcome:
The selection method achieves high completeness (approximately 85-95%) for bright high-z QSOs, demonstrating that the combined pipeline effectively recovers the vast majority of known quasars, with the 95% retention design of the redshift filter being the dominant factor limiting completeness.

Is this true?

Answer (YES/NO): YES